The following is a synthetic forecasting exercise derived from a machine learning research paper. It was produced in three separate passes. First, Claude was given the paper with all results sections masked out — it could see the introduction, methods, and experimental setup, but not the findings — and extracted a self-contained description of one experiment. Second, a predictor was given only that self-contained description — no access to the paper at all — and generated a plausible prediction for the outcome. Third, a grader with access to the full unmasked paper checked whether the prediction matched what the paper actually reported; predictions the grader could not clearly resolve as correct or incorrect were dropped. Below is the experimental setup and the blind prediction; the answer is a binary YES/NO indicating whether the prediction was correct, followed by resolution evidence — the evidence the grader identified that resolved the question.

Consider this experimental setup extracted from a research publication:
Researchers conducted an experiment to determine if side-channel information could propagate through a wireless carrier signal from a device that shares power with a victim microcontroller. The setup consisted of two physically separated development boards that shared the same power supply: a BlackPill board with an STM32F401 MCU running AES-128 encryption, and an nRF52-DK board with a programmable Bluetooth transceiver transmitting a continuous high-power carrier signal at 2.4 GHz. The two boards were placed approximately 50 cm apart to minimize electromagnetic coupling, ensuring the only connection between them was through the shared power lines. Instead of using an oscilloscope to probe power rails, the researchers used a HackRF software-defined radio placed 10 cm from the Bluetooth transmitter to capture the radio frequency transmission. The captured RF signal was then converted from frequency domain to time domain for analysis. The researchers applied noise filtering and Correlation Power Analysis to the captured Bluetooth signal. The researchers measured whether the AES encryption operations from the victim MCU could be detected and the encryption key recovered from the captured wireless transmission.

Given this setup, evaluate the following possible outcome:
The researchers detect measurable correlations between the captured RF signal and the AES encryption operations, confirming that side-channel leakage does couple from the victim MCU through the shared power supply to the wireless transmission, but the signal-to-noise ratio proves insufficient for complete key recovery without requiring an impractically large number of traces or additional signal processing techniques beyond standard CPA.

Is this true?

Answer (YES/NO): NO